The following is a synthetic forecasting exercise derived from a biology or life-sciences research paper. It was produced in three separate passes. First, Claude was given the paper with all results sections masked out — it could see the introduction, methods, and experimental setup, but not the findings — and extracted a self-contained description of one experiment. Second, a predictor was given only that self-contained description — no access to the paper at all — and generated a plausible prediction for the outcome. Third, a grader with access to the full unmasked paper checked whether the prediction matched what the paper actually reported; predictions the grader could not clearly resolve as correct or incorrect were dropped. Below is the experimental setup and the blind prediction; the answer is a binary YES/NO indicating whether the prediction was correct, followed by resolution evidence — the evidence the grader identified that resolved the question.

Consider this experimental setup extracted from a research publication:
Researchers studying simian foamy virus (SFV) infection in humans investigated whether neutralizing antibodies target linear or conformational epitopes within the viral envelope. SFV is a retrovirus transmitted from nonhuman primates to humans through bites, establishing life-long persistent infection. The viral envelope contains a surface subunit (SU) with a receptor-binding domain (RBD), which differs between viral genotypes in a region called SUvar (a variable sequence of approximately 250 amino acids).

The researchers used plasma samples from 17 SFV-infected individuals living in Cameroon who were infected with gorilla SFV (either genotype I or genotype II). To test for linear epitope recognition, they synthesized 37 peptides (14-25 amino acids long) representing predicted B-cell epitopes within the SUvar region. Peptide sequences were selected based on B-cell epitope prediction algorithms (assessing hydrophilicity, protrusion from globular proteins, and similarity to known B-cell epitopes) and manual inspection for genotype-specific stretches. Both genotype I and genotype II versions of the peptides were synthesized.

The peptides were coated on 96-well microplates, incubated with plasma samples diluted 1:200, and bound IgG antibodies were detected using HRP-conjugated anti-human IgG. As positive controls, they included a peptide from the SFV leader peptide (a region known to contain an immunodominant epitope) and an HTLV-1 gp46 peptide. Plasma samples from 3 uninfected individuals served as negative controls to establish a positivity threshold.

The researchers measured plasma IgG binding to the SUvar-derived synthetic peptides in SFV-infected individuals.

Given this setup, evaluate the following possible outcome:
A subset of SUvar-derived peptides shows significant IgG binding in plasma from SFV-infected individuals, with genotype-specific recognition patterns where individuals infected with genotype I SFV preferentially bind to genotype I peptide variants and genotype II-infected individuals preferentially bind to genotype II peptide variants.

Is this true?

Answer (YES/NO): NO